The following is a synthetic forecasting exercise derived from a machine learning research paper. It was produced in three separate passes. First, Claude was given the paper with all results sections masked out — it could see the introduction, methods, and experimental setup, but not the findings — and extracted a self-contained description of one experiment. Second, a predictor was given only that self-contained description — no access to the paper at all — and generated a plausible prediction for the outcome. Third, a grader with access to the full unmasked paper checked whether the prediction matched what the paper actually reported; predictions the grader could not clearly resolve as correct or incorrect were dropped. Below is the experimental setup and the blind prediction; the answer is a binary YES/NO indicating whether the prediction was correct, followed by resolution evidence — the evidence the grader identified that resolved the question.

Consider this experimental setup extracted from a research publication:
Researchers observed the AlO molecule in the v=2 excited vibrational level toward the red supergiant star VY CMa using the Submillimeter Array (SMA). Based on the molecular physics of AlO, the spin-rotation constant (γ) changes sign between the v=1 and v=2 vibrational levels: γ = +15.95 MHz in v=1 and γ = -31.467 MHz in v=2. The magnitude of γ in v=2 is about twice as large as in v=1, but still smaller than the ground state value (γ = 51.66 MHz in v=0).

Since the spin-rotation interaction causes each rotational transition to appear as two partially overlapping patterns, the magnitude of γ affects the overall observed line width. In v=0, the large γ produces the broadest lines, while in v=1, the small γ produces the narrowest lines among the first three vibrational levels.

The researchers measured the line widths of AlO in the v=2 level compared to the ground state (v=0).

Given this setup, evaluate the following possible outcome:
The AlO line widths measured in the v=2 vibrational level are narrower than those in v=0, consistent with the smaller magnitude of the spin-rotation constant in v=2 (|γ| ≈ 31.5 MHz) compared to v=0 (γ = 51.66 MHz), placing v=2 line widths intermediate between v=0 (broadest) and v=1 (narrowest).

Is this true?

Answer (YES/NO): YES